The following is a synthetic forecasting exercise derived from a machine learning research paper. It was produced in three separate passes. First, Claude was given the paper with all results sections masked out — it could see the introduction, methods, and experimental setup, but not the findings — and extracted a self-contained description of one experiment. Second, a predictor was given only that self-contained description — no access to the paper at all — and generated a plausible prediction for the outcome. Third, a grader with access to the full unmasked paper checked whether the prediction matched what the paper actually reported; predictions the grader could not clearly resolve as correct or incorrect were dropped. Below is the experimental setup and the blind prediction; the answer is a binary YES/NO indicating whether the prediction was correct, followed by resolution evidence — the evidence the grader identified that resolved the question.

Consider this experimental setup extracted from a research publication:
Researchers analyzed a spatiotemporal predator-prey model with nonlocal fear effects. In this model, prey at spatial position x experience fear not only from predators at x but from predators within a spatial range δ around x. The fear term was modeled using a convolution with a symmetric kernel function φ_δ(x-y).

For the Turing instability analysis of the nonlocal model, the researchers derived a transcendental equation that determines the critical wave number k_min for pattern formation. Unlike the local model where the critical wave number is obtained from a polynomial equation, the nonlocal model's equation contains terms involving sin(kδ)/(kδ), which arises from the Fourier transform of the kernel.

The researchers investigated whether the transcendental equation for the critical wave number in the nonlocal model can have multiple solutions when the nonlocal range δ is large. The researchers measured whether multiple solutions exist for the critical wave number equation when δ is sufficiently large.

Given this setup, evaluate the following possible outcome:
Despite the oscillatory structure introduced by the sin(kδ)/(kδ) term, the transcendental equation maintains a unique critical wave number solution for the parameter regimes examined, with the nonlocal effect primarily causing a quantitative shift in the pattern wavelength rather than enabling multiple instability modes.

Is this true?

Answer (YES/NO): NO